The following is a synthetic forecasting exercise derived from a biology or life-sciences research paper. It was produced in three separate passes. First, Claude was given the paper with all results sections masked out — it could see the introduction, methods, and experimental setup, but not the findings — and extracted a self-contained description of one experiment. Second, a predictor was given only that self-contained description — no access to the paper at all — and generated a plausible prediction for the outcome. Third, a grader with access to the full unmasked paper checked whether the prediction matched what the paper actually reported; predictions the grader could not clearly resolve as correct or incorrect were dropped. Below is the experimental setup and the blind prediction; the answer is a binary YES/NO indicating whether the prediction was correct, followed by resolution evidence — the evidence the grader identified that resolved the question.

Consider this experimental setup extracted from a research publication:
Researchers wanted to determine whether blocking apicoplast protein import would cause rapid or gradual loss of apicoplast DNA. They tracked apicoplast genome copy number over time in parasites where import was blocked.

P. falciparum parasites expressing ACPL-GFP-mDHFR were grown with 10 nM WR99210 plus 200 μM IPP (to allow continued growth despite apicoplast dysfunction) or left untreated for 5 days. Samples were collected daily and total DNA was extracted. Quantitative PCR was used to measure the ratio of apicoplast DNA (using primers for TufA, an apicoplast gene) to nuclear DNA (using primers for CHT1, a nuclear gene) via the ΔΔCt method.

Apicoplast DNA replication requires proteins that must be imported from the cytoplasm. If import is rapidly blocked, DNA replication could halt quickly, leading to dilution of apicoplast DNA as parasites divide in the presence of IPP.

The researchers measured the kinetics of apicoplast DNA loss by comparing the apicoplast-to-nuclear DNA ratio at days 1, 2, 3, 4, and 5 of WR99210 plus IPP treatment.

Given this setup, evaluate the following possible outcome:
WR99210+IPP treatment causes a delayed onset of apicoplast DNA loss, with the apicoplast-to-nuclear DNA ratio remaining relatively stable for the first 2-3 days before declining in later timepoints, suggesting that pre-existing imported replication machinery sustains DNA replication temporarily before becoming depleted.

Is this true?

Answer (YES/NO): NO